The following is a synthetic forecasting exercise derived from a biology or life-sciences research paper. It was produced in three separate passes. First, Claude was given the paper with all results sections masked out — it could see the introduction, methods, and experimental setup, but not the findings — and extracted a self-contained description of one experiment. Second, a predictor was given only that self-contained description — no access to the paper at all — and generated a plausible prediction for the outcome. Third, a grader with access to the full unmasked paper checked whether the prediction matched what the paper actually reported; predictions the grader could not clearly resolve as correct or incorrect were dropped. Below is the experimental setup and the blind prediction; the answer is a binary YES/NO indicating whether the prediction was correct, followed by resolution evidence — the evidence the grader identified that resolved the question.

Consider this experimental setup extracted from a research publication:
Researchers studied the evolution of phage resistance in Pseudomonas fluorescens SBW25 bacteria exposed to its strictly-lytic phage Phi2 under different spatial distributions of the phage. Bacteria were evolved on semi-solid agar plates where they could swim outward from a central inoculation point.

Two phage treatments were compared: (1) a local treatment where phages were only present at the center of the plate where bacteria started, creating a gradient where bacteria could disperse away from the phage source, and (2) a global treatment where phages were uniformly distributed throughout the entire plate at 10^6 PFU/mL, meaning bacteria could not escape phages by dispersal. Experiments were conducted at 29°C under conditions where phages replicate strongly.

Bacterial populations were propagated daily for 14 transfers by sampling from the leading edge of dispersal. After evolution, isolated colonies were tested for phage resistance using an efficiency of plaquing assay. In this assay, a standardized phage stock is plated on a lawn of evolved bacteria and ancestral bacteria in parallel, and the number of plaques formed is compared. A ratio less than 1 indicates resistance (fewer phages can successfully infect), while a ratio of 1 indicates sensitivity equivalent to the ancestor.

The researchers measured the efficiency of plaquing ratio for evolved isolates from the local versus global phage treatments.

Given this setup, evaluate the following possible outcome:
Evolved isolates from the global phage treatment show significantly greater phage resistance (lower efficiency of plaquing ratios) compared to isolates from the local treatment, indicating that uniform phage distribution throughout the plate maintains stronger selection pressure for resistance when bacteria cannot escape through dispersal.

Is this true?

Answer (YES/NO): NO